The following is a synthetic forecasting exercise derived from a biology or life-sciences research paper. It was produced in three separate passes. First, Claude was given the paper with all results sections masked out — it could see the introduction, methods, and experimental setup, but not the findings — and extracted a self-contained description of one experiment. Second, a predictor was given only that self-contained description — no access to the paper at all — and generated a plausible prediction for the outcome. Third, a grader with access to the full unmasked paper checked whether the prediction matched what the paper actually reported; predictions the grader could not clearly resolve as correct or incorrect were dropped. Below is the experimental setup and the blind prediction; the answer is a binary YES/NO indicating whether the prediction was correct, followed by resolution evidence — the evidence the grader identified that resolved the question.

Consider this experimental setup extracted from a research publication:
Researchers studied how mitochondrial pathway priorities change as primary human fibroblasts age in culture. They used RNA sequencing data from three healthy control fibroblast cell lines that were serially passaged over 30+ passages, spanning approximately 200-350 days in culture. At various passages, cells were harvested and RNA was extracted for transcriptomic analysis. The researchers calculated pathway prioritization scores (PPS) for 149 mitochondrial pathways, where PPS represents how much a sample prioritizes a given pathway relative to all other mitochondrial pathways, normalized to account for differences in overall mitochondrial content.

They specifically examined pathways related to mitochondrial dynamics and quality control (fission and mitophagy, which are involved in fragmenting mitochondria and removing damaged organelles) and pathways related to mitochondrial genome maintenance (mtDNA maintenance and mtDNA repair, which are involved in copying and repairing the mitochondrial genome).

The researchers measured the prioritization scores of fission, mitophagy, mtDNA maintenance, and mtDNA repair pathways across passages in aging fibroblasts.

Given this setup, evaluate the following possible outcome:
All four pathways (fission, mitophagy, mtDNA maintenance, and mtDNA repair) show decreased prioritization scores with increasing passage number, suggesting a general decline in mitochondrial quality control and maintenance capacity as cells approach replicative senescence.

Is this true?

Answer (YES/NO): NO